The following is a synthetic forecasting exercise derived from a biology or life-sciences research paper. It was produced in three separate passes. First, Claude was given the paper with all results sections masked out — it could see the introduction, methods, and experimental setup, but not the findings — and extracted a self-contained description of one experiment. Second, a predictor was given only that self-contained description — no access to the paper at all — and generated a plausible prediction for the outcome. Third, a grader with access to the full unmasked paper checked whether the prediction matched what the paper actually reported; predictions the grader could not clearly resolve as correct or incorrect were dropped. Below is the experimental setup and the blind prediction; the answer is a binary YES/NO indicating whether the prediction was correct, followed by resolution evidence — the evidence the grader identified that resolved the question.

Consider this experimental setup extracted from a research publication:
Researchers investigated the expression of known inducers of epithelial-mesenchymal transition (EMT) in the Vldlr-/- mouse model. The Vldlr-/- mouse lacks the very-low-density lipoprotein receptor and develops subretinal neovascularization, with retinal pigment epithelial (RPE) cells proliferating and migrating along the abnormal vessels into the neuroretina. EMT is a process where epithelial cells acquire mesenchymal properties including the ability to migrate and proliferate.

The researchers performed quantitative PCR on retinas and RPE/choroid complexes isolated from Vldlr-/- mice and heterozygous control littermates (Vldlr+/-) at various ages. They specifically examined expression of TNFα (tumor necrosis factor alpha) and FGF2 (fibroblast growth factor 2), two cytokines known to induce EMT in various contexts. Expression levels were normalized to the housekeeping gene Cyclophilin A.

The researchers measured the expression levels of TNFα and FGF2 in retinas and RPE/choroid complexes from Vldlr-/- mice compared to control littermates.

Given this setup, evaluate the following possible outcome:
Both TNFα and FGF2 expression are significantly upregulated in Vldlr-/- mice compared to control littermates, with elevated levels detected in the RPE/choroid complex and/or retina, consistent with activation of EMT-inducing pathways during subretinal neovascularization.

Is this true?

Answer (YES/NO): YES